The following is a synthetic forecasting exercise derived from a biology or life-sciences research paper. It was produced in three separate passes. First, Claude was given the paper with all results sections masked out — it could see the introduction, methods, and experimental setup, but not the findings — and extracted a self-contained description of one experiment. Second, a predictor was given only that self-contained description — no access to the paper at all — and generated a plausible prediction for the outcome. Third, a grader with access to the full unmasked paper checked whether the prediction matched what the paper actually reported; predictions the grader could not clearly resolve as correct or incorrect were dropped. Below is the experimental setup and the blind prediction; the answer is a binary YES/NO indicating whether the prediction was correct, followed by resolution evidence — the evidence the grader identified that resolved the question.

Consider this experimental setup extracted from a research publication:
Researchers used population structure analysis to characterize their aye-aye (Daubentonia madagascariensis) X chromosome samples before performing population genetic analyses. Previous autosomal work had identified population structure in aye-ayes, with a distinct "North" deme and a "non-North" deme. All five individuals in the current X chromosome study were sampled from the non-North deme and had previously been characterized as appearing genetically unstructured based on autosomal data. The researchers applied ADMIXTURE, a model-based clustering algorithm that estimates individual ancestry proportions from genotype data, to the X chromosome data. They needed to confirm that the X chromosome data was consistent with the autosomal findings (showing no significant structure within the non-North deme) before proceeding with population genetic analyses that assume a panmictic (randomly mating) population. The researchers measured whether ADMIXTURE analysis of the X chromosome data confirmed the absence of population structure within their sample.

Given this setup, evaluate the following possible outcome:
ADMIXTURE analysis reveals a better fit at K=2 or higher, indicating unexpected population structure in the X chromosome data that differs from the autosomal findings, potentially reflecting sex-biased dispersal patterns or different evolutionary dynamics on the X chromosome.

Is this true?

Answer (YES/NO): NO